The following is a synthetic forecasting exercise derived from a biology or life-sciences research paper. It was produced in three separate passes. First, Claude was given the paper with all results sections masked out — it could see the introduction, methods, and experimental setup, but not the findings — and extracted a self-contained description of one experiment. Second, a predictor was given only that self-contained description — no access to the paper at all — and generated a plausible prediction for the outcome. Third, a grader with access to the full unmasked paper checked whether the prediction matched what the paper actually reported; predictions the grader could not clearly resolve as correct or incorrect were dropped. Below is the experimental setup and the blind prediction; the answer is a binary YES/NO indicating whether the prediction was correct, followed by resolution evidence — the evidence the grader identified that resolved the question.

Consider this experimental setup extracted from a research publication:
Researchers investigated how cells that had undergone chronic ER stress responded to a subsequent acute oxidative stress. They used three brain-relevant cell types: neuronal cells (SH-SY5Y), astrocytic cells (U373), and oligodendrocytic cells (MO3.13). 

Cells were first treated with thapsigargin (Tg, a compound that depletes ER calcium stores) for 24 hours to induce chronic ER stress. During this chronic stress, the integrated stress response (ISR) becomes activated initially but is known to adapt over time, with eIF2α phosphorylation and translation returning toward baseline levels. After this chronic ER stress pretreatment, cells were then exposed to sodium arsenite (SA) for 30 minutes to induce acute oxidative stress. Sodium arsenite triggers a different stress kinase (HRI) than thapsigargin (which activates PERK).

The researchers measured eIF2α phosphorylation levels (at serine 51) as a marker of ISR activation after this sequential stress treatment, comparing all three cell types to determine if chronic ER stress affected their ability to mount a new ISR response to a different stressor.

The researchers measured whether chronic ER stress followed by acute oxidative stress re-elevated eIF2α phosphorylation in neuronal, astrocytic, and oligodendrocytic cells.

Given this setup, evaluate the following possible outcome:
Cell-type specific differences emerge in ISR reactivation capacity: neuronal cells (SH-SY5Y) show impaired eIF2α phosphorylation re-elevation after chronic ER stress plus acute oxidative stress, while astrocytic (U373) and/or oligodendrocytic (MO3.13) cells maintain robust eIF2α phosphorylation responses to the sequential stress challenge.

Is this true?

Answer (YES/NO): YES